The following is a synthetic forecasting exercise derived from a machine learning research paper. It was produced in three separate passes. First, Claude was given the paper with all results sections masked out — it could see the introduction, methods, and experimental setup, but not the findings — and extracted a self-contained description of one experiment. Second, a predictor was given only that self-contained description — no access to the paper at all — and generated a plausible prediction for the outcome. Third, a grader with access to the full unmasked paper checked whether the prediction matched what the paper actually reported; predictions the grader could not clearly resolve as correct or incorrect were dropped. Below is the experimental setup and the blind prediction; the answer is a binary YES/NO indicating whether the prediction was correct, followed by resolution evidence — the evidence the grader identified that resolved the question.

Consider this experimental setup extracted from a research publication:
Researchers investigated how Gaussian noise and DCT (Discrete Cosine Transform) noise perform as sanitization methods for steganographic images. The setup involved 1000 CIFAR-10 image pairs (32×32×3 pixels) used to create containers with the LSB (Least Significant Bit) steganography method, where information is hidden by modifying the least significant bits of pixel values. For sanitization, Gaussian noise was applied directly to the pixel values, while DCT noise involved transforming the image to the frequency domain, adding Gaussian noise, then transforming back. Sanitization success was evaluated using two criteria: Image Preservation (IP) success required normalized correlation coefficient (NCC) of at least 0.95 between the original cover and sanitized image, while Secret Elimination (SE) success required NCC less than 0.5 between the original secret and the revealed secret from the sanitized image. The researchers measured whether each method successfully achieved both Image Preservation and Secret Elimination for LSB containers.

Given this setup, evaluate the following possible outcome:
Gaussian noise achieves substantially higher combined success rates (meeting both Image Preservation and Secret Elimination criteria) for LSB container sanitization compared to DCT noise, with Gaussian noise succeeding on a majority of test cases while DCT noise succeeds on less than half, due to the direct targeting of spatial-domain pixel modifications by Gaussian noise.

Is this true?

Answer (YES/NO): NO